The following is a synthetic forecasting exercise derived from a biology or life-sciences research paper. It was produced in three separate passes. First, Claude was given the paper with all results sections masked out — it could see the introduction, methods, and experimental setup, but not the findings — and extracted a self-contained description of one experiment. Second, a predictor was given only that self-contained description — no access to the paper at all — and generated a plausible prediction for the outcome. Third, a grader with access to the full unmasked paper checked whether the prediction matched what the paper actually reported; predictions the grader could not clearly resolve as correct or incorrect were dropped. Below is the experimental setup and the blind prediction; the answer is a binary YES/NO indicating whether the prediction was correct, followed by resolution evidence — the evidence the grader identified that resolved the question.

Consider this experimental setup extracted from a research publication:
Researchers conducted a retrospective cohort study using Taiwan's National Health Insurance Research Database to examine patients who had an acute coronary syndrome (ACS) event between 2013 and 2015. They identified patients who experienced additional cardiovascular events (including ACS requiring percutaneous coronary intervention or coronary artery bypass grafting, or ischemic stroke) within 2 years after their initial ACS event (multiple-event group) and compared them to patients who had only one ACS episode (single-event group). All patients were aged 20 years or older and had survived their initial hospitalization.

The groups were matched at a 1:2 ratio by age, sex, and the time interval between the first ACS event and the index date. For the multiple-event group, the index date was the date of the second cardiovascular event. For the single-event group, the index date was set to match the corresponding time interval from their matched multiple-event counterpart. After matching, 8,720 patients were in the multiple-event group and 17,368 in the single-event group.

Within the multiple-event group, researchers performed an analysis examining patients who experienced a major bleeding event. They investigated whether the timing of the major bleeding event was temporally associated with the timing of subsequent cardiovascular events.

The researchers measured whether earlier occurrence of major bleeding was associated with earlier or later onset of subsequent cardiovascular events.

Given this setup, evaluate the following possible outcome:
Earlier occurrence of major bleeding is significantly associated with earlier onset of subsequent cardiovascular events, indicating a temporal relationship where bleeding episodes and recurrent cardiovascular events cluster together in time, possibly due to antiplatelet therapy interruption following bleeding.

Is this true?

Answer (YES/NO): YES